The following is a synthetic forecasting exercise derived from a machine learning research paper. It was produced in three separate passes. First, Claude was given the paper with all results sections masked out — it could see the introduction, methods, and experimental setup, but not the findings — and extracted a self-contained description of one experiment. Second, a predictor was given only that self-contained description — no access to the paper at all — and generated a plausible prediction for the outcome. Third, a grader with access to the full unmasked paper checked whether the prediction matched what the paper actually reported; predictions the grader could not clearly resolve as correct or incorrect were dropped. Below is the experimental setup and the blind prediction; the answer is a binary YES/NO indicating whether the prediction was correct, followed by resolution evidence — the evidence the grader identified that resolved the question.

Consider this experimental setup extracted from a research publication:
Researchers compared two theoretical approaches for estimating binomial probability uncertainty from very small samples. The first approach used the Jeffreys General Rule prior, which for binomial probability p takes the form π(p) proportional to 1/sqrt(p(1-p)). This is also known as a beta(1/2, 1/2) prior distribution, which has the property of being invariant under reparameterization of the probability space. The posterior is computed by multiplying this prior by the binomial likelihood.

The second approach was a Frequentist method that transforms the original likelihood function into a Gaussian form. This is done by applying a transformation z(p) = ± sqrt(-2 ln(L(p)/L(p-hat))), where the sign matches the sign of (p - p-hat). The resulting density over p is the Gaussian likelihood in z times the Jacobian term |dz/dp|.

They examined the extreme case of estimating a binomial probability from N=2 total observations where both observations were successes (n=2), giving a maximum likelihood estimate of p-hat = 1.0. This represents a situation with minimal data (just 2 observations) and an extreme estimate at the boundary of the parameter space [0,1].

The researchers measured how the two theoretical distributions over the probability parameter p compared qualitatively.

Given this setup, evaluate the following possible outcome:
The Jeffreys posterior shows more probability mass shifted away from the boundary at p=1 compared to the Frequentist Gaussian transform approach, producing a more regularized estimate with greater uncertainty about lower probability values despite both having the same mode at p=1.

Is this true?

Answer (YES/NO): NO